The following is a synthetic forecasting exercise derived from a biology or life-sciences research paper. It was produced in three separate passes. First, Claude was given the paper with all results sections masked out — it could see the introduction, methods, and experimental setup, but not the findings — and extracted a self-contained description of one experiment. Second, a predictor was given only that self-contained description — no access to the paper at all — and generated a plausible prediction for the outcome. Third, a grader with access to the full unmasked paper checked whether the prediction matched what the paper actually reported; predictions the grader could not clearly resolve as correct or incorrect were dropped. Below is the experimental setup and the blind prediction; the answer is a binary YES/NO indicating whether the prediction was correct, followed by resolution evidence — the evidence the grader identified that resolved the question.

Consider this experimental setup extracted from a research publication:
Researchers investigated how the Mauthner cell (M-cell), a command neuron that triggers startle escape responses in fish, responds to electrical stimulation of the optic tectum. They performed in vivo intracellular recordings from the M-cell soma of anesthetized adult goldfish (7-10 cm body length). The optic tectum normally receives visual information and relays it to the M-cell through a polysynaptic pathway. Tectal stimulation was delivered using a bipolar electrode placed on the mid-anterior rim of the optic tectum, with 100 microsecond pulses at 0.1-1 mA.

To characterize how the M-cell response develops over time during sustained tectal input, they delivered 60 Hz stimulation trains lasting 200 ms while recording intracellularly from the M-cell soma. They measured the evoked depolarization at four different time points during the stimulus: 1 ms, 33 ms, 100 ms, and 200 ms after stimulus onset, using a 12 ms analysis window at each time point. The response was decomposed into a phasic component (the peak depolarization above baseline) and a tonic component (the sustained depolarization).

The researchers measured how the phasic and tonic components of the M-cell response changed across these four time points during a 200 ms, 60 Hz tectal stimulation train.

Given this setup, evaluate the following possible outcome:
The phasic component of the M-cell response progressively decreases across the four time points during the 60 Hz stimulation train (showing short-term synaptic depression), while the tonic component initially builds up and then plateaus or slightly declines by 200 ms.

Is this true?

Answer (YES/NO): NO